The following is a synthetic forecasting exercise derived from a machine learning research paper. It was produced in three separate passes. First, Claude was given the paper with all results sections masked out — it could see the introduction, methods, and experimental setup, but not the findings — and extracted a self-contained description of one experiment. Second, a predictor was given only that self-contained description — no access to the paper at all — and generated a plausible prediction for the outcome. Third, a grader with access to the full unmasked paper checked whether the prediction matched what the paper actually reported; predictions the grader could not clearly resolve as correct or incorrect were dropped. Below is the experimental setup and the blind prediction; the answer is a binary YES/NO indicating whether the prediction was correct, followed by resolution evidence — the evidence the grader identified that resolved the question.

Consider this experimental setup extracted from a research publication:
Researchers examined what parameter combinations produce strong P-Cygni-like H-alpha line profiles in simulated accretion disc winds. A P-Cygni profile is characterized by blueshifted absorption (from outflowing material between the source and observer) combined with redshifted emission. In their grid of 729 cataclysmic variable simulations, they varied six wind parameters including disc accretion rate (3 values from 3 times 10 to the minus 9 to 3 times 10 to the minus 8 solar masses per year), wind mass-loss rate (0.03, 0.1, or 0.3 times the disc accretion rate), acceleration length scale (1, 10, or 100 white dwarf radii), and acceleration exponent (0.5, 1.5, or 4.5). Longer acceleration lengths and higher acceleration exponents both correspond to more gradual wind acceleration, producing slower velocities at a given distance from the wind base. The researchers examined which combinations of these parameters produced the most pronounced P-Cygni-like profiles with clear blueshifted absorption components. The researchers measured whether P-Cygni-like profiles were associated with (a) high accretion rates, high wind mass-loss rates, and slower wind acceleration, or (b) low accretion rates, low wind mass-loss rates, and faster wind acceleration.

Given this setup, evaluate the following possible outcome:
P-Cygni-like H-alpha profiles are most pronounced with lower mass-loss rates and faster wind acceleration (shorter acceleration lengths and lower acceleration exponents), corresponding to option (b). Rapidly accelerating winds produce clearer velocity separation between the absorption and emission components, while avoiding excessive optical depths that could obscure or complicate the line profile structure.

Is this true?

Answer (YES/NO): NO